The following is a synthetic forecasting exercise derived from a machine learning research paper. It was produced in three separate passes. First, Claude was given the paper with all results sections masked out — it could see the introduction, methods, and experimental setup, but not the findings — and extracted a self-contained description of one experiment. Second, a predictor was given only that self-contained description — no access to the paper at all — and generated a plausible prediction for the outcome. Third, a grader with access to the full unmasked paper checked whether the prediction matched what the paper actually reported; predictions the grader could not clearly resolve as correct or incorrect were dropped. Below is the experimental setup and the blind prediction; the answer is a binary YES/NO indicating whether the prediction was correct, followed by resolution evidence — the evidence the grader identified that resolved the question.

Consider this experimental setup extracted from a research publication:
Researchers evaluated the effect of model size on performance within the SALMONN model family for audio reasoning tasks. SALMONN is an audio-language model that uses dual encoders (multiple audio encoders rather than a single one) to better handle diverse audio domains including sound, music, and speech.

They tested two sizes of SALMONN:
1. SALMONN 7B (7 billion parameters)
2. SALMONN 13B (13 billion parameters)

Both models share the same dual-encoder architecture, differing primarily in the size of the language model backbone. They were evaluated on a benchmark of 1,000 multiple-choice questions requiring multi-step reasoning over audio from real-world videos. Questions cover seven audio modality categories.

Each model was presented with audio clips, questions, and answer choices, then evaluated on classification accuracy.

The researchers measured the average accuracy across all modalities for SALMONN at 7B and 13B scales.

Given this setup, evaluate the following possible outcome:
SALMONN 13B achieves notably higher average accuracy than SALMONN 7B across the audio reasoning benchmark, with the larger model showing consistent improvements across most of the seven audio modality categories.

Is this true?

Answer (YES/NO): NO